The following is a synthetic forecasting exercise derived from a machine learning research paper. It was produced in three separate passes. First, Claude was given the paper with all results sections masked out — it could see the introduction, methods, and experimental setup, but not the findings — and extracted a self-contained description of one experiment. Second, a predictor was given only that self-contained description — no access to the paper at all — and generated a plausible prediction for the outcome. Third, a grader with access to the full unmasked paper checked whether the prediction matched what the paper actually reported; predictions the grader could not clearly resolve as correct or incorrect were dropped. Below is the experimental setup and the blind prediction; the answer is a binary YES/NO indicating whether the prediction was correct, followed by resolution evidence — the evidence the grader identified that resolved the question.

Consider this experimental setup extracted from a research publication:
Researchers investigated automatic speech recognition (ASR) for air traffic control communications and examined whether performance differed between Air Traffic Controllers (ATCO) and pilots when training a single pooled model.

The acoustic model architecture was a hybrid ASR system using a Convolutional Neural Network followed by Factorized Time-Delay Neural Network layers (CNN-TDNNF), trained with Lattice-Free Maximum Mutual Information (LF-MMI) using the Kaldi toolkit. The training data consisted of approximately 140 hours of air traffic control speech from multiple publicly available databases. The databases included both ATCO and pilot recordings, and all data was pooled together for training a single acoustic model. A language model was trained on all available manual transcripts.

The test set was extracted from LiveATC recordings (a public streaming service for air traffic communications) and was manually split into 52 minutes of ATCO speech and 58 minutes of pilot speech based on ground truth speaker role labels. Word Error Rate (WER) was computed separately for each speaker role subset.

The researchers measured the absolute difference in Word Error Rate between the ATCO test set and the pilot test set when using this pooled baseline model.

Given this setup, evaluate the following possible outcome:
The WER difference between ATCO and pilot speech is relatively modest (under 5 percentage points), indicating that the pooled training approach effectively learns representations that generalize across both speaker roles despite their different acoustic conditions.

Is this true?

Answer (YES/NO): NO